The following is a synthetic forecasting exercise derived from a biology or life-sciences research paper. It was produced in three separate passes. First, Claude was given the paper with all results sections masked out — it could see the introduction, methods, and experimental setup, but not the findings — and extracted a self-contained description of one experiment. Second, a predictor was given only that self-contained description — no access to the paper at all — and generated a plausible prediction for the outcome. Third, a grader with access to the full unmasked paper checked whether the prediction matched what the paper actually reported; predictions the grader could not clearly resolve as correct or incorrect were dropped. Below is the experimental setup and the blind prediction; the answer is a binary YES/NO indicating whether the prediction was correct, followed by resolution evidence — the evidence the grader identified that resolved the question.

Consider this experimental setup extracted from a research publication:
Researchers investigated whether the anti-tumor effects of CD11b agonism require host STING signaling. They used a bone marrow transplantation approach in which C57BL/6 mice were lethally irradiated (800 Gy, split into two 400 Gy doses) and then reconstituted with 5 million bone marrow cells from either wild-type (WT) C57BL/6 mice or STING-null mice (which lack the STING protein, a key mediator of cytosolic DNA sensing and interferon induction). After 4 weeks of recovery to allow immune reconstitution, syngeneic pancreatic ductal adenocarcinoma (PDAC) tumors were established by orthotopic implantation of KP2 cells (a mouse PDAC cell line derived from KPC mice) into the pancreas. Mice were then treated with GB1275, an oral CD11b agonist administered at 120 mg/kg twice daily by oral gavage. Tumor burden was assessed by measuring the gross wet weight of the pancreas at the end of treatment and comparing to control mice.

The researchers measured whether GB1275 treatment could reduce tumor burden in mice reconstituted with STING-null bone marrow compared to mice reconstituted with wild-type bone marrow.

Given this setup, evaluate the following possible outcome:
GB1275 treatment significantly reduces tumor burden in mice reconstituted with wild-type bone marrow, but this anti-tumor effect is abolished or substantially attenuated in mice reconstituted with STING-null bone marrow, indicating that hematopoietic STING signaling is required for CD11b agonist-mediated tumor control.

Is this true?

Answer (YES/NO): YES